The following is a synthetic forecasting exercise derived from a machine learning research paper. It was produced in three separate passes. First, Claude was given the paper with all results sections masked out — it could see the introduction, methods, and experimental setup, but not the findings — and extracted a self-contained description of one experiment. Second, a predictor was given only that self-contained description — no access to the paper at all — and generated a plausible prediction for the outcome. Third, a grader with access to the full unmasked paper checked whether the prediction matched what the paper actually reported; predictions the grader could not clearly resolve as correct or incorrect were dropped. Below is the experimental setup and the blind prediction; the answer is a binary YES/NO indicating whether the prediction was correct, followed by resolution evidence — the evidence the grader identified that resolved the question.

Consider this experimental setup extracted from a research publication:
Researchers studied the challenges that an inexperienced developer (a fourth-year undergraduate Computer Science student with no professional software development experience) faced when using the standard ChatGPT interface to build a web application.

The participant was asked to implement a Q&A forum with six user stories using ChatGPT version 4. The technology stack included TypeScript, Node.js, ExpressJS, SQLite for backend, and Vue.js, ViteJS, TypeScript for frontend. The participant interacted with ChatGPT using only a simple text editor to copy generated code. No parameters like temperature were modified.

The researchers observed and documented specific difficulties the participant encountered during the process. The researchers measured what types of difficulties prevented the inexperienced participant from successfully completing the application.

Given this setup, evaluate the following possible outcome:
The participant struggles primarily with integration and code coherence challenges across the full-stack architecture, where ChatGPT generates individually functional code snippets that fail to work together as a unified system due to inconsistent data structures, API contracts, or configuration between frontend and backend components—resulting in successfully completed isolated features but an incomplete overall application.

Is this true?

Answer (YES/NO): NO